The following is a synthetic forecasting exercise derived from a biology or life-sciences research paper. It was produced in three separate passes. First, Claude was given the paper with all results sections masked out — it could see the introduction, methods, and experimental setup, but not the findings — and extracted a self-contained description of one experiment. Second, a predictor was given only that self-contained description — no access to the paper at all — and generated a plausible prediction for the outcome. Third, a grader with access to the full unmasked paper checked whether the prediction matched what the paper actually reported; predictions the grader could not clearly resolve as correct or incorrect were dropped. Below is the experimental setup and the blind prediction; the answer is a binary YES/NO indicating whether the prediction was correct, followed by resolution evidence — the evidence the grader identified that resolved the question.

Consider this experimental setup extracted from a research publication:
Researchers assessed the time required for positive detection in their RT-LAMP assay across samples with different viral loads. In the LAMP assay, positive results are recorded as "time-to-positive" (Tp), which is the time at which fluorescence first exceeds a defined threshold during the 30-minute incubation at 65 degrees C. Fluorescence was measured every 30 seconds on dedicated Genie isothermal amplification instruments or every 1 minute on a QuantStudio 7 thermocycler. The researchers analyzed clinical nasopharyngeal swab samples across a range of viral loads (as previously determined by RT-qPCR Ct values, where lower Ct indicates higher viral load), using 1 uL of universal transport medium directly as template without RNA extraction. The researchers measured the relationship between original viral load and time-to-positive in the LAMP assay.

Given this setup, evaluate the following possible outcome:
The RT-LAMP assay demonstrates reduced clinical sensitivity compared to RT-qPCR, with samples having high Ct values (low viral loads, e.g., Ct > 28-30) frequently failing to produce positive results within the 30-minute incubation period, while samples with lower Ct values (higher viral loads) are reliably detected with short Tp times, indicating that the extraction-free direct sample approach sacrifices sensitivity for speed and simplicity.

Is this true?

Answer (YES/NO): YES